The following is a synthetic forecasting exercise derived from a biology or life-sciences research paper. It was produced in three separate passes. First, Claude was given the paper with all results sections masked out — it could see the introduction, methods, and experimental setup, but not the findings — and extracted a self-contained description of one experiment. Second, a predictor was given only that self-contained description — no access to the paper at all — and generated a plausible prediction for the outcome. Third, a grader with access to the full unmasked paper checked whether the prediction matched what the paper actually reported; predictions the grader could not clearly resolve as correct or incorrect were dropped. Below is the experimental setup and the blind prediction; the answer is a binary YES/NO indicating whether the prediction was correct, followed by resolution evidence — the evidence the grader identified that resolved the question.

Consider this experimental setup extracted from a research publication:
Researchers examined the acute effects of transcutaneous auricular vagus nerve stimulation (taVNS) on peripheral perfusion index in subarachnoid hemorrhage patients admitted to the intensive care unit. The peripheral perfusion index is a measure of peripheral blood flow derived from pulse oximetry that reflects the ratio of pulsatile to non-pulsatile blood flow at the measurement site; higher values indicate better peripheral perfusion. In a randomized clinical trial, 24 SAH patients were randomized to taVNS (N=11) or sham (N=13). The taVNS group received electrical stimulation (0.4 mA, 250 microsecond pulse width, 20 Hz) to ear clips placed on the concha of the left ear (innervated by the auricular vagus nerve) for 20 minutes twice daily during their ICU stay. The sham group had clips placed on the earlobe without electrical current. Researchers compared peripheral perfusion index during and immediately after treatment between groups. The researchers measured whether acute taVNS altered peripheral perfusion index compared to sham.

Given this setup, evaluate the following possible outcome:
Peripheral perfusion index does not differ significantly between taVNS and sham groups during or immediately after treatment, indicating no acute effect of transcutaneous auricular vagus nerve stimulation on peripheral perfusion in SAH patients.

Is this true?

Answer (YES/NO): NO